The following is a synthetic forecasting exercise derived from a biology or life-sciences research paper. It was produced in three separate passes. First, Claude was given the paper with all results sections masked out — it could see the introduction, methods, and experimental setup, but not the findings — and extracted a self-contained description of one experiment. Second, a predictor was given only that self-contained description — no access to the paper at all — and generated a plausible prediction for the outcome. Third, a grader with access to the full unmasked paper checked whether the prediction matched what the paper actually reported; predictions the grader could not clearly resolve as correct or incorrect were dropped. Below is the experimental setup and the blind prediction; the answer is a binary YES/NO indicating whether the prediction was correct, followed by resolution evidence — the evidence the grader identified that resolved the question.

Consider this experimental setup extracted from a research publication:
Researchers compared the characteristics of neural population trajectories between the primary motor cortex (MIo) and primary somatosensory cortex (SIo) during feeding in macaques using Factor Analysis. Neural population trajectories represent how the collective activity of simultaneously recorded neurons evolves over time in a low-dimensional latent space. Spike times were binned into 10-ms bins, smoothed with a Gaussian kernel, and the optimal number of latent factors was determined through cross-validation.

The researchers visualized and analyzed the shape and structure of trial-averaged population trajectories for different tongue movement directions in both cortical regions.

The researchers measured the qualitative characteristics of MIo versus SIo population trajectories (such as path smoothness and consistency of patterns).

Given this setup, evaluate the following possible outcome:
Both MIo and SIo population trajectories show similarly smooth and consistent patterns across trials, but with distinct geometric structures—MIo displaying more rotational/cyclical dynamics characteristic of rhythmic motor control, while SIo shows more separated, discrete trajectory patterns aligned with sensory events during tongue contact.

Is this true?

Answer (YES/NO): NO